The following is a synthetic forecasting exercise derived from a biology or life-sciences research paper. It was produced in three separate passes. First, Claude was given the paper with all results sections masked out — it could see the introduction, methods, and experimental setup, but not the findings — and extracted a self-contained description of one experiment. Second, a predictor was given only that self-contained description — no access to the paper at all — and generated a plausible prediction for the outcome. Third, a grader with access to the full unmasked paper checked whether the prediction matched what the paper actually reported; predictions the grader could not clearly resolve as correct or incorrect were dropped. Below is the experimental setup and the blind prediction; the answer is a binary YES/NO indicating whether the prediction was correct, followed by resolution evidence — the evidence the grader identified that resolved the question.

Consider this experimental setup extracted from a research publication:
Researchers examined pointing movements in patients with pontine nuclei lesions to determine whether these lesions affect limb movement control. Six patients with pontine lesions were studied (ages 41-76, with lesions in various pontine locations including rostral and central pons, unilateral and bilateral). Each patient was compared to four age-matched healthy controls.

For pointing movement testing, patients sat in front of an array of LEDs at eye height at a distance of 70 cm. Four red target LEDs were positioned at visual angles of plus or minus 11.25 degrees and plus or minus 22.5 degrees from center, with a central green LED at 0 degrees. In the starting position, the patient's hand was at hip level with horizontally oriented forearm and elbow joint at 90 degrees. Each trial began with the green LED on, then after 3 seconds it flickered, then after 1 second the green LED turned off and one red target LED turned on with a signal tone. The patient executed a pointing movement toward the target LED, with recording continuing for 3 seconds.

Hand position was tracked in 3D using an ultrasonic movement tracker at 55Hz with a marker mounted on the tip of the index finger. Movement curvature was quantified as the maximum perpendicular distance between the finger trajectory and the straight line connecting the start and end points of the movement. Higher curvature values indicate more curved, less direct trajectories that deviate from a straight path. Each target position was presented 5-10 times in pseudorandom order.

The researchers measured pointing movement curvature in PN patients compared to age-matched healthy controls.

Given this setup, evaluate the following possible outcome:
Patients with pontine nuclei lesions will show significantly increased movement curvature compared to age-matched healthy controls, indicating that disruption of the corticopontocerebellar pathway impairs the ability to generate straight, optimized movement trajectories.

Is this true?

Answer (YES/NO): YES